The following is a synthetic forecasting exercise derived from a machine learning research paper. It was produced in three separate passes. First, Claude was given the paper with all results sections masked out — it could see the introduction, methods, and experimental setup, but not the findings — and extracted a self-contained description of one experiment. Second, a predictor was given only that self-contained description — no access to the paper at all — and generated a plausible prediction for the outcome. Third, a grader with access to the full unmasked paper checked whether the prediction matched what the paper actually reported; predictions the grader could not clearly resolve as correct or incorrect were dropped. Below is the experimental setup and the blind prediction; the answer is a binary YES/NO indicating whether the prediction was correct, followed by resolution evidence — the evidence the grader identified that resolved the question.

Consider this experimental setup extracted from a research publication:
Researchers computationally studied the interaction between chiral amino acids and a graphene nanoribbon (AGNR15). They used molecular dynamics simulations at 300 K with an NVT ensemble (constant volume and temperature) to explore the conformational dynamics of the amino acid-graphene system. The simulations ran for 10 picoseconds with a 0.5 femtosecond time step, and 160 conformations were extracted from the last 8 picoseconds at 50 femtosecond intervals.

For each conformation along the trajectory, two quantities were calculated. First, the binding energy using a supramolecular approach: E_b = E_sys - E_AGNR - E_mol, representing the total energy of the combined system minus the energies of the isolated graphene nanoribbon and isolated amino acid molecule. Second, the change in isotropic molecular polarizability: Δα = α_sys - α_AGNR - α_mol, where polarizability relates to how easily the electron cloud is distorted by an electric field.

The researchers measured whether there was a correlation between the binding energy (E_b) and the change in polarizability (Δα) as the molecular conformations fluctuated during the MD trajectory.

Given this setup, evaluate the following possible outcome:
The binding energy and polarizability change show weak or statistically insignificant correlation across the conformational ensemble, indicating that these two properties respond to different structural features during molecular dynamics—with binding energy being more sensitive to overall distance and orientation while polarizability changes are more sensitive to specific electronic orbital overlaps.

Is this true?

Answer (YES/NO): NO